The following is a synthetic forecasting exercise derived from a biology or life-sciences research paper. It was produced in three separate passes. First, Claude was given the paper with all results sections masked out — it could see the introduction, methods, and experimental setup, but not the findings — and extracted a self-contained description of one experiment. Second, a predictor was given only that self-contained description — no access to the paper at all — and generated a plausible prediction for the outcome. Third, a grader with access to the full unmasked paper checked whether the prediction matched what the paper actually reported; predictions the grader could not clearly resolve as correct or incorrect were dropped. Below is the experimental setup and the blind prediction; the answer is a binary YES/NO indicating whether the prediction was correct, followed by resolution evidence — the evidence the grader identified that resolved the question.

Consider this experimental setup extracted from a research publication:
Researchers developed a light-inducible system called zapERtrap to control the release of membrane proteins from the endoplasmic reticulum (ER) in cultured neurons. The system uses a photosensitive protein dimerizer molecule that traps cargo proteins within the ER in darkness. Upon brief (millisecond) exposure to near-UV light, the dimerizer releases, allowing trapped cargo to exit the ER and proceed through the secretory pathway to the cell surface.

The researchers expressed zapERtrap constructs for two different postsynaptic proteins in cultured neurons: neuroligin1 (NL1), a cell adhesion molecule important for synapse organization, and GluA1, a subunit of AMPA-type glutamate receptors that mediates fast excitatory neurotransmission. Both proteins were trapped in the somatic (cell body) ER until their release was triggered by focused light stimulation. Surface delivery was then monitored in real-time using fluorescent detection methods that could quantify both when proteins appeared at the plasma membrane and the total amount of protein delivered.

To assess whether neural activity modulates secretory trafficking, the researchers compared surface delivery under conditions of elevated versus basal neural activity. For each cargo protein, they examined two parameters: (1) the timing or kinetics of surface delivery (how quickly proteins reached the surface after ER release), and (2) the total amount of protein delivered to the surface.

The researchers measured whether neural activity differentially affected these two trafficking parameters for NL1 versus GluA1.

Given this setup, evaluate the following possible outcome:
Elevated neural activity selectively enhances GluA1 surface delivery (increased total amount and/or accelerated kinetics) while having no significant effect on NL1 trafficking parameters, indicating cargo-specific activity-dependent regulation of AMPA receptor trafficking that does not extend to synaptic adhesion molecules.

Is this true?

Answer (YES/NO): NO